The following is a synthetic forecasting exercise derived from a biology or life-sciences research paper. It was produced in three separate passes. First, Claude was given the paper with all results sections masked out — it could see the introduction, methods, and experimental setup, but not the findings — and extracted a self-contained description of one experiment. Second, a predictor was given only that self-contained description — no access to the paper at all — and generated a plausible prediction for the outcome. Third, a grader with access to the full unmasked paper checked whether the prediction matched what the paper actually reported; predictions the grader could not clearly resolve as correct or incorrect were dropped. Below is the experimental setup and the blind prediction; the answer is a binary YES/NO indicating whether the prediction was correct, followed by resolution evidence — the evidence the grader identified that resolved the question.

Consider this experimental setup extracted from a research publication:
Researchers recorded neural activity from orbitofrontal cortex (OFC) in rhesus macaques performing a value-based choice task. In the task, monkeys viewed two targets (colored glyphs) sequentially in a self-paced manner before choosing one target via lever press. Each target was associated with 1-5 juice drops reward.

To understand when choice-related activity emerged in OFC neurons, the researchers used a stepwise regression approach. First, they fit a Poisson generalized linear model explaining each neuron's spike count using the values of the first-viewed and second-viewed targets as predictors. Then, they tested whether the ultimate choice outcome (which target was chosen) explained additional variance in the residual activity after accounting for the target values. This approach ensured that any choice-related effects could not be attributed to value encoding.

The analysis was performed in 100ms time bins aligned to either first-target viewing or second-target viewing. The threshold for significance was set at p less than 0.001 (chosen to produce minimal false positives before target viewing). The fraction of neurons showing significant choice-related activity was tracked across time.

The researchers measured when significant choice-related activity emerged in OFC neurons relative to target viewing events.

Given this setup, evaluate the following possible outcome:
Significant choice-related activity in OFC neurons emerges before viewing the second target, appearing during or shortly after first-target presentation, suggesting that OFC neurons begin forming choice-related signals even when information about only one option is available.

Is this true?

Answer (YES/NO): NO